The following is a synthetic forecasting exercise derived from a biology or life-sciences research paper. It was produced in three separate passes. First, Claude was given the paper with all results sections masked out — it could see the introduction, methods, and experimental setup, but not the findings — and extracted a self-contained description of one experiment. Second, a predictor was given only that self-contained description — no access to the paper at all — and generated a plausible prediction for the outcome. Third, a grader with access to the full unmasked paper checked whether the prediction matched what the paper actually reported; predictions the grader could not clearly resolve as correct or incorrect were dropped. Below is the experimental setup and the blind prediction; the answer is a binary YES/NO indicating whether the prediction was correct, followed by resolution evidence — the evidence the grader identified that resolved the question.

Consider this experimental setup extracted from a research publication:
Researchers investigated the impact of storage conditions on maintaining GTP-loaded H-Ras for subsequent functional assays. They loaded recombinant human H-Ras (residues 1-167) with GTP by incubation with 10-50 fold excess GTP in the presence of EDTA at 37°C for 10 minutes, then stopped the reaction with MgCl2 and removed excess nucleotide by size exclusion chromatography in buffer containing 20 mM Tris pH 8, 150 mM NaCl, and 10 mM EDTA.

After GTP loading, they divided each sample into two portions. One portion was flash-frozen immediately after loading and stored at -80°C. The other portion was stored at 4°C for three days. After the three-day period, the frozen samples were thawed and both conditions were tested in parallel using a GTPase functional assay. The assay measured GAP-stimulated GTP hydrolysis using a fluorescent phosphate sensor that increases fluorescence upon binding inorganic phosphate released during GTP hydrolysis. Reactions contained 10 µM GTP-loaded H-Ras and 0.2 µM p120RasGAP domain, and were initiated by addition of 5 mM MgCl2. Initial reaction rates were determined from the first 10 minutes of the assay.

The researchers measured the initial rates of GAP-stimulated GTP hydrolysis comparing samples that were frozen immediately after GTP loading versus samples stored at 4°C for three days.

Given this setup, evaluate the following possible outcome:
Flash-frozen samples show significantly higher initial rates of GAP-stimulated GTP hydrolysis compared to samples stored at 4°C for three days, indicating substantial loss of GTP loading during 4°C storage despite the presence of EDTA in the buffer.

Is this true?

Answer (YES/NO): NO